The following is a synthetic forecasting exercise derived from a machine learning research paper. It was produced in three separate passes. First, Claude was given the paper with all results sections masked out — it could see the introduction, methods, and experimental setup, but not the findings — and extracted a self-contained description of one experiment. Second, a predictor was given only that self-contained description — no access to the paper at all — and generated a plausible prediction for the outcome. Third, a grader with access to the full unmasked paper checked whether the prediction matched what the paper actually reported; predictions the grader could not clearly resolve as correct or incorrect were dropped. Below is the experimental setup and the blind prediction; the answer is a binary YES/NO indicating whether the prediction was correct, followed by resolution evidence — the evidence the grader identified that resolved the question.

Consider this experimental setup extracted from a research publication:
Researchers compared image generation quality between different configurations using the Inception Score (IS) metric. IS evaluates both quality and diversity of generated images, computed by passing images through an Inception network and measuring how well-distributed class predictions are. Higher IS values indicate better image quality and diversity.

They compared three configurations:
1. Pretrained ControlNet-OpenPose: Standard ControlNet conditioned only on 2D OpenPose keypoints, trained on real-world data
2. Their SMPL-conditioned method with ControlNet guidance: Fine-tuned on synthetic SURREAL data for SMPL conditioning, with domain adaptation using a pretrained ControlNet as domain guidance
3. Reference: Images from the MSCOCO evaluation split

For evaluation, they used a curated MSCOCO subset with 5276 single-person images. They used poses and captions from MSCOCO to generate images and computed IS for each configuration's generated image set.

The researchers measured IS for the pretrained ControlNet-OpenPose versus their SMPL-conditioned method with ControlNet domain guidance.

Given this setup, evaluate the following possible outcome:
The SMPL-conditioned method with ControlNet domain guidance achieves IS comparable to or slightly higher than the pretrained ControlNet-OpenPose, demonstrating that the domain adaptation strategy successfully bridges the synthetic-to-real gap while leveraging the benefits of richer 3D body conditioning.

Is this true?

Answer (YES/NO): YES